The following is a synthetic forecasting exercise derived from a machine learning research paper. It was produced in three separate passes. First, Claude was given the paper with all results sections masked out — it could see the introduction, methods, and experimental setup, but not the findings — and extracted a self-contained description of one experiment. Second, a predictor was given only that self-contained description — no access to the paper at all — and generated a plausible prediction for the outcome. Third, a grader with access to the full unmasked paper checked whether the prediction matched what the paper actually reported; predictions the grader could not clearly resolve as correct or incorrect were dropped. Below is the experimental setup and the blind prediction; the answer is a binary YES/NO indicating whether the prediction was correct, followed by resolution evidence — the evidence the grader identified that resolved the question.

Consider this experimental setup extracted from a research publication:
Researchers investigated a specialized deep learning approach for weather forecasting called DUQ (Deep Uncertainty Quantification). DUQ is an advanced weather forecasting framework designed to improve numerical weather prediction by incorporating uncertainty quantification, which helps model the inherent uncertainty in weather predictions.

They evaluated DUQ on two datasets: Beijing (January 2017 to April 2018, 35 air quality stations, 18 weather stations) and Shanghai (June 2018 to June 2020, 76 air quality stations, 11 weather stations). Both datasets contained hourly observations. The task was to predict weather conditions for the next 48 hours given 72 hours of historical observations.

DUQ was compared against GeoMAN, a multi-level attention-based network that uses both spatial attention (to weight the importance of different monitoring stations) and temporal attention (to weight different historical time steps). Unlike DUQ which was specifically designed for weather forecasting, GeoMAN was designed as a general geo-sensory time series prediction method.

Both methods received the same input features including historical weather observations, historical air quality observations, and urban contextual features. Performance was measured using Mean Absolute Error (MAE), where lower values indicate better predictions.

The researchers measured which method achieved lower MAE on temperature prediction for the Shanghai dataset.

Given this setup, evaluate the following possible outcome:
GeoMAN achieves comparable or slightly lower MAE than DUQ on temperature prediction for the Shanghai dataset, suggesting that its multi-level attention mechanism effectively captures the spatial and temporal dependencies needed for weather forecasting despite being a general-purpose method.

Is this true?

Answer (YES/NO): NO